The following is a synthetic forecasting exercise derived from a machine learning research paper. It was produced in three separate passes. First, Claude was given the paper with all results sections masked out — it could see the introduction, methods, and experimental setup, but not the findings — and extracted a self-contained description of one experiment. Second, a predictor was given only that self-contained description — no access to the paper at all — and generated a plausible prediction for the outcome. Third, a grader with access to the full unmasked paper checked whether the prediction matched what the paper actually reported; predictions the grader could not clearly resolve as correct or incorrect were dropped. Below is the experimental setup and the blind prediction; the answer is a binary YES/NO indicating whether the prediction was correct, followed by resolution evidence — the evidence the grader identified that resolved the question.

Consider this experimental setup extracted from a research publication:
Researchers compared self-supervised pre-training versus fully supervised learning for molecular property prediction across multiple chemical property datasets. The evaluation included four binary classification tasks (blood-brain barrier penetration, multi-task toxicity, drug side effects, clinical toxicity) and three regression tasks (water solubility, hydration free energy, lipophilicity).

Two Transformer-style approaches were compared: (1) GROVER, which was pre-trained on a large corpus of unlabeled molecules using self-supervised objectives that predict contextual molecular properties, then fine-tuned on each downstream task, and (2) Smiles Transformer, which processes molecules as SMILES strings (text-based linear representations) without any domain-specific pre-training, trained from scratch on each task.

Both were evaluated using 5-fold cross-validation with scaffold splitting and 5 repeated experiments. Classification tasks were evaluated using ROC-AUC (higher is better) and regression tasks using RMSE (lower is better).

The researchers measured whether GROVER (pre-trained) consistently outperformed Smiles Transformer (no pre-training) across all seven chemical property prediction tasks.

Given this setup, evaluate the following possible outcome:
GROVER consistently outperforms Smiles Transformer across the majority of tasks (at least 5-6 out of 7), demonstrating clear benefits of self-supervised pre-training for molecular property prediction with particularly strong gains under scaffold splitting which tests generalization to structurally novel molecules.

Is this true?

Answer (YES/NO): YES